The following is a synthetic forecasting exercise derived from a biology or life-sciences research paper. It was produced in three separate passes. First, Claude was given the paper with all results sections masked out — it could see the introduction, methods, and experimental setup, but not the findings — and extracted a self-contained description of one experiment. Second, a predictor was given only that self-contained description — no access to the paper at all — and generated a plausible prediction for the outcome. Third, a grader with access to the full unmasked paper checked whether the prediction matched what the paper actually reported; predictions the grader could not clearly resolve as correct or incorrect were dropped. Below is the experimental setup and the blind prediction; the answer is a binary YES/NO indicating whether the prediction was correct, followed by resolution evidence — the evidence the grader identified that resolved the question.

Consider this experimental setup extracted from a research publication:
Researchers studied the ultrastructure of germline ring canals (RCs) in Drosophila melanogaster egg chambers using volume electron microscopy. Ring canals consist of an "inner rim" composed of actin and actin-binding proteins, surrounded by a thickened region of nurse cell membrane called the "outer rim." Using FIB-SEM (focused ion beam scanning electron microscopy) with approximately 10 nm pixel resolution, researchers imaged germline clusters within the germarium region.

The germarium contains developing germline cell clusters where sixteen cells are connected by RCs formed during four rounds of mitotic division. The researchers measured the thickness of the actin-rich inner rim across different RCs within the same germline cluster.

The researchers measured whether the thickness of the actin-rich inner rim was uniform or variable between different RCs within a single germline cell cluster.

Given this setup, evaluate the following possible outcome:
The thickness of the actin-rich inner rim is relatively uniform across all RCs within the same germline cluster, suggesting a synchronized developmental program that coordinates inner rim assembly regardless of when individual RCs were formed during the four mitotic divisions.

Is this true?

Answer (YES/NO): NO